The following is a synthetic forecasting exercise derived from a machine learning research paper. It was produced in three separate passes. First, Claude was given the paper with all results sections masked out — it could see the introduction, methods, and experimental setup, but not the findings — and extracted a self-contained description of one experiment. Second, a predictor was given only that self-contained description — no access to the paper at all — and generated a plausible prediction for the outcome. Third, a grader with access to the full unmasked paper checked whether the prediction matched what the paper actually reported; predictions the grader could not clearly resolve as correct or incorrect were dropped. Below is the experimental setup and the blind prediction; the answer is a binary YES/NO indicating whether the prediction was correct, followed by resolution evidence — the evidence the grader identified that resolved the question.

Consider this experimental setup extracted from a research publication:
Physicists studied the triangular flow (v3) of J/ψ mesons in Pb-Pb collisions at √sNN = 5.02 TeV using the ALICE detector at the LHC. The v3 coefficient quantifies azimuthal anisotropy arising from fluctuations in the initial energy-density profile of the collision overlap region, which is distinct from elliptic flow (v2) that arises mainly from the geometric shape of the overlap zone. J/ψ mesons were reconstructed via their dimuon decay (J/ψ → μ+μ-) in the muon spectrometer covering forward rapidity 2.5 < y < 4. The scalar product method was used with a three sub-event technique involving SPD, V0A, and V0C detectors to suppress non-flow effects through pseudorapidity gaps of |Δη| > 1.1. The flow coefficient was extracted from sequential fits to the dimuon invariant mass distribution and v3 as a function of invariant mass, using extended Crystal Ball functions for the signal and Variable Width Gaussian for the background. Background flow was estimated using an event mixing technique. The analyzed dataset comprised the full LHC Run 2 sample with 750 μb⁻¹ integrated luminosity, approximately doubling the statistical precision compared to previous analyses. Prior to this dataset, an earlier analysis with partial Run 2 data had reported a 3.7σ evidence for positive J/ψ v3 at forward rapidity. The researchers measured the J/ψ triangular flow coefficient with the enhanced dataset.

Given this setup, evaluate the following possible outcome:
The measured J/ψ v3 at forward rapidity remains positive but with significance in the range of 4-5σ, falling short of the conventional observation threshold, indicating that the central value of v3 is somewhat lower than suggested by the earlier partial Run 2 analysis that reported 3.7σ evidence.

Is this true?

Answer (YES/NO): NO